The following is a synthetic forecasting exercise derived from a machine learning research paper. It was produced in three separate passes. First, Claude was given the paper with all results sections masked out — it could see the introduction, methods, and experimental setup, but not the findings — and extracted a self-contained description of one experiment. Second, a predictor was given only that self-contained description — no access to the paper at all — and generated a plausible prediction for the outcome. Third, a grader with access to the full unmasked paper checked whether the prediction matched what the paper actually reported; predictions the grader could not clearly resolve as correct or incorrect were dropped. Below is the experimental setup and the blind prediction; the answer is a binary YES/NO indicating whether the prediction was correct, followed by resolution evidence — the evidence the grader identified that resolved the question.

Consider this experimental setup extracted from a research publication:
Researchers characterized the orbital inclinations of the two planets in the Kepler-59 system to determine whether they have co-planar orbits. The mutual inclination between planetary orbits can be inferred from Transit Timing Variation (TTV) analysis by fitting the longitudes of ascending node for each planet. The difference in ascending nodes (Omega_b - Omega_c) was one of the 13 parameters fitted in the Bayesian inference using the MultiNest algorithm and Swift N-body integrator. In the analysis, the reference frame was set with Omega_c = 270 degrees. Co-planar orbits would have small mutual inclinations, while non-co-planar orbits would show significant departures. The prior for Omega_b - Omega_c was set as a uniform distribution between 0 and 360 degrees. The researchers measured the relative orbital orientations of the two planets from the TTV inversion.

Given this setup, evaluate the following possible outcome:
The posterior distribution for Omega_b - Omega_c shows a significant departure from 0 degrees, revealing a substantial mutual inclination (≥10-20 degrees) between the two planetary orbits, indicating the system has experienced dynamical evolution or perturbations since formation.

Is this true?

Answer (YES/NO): NO